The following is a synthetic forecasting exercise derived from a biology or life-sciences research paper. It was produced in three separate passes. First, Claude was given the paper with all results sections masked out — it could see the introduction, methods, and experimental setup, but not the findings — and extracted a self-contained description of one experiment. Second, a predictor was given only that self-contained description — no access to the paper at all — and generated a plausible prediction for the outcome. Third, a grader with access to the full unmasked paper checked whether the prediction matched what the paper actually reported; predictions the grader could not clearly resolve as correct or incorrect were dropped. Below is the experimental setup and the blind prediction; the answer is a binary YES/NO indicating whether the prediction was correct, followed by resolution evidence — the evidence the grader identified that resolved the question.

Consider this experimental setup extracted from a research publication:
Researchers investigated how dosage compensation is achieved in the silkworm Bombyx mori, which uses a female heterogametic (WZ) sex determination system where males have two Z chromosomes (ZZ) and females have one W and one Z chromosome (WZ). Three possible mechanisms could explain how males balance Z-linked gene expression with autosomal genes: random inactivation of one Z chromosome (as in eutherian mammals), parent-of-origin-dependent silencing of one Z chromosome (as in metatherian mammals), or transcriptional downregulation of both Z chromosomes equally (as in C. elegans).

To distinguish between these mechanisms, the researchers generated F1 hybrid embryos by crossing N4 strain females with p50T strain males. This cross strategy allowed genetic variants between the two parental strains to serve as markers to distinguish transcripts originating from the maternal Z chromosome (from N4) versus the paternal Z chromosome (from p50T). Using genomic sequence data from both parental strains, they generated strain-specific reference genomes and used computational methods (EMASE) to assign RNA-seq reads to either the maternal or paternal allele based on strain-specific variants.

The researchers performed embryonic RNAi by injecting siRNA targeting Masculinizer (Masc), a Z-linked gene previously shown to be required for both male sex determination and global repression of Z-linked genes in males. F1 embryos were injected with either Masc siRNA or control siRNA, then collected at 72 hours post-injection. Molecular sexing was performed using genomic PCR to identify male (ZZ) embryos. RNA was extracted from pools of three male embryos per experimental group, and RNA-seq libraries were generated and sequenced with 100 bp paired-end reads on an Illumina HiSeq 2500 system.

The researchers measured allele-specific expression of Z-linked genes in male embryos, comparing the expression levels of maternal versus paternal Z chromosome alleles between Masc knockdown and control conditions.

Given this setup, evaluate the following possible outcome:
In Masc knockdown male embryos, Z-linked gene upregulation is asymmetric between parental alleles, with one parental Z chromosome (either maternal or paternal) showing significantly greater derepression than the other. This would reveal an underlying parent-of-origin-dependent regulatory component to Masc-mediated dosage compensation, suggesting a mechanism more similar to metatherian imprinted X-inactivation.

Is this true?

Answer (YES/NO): NO